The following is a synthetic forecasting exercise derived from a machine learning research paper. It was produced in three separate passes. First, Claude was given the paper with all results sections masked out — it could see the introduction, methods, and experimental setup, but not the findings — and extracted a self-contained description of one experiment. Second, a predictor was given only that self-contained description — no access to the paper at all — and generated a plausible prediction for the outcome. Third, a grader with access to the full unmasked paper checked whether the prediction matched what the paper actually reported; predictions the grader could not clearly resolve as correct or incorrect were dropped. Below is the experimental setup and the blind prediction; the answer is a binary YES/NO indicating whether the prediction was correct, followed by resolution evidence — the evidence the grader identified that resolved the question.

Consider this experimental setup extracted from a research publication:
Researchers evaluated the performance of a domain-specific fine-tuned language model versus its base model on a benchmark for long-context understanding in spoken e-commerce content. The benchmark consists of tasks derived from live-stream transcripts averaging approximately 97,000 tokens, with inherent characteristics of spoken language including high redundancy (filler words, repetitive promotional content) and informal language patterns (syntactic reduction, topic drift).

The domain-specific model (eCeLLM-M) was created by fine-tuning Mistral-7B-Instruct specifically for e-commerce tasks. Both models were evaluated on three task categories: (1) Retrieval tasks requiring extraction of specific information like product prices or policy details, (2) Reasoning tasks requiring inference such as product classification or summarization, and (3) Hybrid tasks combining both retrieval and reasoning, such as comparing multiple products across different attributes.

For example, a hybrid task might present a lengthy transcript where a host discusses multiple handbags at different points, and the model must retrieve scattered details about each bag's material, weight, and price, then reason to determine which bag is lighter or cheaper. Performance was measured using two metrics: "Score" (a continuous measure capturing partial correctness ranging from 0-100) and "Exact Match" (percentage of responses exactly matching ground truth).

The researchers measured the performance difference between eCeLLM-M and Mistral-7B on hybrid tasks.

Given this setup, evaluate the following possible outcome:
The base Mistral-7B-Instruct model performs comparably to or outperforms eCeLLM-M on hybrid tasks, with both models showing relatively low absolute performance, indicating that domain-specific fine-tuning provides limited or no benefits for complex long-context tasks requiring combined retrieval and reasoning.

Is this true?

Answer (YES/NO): NO